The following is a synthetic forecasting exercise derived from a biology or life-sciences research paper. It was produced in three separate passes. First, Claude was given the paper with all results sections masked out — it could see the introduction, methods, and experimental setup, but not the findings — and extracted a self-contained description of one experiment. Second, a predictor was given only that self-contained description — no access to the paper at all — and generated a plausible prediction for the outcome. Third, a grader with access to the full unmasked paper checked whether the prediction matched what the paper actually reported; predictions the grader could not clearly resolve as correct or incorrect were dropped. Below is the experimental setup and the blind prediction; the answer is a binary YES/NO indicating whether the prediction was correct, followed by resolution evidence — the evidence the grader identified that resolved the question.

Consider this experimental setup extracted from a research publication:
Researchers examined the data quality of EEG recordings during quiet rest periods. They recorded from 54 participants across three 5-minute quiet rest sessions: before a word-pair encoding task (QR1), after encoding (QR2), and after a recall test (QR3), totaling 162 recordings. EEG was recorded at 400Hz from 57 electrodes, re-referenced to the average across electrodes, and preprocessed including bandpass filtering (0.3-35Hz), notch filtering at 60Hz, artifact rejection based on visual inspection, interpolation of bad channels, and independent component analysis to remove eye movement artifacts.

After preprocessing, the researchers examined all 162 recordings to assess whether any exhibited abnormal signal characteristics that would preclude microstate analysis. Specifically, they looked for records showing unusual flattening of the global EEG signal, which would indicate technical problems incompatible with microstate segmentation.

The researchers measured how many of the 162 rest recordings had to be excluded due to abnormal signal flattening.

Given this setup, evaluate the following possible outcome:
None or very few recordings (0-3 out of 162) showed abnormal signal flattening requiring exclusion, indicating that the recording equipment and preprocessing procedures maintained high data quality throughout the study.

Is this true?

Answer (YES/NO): NO